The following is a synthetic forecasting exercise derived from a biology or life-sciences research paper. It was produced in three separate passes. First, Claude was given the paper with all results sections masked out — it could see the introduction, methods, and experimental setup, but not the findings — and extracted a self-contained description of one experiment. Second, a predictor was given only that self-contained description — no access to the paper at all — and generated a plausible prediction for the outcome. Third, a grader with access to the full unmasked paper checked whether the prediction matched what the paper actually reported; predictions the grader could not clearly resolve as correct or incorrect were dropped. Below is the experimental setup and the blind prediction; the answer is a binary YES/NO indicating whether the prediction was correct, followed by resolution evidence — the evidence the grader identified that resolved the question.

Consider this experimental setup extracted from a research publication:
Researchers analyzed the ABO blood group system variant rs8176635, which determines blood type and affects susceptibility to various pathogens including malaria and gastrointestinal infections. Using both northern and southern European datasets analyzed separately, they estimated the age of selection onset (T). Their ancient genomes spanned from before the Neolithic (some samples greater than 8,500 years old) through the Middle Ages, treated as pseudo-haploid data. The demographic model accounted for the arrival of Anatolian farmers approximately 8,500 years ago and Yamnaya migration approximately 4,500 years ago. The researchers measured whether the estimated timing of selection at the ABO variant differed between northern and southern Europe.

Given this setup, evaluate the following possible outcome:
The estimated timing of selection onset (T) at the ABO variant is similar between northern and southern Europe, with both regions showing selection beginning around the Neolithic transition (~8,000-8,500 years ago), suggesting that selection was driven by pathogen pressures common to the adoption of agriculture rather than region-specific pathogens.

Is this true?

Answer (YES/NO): NO